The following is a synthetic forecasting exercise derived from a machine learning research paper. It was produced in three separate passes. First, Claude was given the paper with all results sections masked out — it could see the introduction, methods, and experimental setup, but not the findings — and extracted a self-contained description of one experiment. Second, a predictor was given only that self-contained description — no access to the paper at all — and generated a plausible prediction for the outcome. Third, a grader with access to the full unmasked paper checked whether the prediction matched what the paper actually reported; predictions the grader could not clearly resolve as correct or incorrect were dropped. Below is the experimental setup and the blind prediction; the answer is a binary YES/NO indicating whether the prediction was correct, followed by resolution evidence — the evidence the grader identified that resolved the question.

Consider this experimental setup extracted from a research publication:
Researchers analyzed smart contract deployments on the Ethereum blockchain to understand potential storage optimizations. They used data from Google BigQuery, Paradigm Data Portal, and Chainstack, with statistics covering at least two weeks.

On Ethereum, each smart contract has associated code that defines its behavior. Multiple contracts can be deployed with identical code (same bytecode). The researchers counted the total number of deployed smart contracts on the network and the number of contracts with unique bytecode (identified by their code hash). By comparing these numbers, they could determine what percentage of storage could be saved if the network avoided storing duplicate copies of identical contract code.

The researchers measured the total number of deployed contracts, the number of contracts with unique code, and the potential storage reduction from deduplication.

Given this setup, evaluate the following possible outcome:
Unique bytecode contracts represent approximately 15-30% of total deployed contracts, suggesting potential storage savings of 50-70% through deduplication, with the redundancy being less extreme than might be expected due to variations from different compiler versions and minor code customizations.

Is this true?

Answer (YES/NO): NO